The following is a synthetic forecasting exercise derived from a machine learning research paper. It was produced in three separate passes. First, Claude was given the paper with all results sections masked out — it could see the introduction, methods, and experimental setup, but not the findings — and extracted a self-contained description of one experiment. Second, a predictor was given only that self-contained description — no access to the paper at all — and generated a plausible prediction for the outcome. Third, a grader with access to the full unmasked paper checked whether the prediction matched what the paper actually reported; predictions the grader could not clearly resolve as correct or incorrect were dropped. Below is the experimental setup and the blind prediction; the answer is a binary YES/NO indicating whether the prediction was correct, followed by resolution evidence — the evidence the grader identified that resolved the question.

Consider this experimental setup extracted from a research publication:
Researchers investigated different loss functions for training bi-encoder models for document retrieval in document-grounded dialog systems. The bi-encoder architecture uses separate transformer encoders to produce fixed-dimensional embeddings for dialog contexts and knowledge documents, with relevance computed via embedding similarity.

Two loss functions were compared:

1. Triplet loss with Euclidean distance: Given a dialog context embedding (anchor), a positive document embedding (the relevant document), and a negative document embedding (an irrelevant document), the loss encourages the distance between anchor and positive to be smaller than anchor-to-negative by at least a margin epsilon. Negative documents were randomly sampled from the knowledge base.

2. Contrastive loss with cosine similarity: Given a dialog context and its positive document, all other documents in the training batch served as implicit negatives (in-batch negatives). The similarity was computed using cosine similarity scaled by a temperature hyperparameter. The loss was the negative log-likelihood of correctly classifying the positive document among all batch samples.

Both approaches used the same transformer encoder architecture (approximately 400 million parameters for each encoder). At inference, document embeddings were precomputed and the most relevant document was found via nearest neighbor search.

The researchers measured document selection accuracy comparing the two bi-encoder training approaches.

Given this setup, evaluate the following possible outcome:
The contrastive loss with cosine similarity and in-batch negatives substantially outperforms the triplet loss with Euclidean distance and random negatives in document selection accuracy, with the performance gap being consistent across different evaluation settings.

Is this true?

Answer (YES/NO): YES